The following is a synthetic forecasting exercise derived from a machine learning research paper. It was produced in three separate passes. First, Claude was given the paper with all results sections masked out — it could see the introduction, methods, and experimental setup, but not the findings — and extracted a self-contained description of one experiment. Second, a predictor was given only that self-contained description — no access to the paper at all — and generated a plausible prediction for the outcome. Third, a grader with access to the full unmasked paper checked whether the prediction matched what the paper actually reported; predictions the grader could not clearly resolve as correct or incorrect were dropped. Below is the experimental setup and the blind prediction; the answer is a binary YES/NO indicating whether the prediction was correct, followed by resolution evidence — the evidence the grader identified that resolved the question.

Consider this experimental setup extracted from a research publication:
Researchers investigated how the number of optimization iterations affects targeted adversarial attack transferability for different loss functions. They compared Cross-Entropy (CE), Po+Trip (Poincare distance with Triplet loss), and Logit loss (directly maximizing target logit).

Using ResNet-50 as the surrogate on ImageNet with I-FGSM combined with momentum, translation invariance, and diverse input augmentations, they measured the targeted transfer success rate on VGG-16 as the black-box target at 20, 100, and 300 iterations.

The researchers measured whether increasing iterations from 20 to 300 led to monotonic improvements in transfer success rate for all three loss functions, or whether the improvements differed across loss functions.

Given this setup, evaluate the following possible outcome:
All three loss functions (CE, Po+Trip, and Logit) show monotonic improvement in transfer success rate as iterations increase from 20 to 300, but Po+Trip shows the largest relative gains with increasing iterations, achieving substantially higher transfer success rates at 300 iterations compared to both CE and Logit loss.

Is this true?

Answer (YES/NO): NO